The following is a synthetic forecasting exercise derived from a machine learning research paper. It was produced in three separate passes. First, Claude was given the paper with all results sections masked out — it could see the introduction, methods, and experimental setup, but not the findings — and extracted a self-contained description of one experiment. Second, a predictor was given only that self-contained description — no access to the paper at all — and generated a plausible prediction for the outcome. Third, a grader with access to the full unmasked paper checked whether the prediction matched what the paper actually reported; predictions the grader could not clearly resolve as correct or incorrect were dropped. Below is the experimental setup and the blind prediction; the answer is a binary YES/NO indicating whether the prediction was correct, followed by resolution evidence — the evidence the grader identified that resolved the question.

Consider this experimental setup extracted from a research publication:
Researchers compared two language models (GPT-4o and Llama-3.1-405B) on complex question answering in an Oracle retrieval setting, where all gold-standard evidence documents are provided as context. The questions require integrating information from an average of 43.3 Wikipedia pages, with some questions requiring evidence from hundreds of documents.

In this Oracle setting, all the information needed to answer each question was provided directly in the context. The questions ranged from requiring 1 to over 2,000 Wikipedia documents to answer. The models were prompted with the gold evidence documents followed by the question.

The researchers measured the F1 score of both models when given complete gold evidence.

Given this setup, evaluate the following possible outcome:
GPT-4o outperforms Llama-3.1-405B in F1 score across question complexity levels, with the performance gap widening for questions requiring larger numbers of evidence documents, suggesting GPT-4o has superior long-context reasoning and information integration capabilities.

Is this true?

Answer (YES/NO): NO